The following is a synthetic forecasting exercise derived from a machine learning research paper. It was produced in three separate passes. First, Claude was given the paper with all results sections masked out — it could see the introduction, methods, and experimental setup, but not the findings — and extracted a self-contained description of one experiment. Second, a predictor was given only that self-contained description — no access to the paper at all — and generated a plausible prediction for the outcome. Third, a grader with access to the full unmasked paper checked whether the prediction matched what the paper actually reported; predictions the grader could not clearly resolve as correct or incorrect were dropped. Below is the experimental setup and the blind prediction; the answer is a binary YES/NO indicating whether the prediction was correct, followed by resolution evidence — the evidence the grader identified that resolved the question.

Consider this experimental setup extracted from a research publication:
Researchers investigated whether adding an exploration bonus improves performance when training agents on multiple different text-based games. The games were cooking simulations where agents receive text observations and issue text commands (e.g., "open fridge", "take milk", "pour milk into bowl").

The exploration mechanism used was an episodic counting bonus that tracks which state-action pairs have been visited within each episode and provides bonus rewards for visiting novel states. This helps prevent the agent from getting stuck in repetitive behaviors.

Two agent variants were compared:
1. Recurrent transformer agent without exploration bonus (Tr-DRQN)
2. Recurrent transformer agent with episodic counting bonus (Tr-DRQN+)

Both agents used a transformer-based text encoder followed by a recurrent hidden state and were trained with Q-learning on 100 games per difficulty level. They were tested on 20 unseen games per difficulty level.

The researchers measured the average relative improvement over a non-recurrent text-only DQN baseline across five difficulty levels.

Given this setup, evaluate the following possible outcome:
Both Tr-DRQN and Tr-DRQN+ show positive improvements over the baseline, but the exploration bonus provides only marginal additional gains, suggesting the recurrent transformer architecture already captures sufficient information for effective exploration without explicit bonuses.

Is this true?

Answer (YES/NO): NO